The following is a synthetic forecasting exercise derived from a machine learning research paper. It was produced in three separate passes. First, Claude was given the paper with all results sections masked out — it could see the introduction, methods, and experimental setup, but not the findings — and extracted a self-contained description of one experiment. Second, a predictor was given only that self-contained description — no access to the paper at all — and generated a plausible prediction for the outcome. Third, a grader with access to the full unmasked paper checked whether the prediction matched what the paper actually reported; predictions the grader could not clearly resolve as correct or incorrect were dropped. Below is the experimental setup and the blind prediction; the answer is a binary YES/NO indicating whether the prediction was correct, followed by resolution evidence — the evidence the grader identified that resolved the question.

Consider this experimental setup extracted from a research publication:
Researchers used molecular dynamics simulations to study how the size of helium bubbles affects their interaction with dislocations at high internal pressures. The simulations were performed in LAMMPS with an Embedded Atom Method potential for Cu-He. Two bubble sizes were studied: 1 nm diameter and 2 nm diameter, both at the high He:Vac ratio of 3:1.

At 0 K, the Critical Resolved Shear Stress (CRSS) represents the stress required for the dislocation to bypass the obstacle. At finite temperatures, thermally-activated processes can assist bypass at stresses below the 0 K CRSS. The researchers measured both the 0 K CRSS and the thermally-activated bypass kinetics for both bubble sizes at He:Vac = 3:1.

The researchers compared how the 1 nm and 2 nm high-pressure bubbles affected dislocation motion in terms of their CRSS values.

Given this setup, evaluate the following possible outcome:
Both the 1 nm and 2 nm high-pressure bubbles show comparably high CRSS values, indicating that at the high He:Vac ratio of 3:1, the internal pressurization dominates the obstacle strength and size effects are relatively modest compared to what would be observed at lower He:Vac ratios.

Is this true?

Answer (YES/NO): NO